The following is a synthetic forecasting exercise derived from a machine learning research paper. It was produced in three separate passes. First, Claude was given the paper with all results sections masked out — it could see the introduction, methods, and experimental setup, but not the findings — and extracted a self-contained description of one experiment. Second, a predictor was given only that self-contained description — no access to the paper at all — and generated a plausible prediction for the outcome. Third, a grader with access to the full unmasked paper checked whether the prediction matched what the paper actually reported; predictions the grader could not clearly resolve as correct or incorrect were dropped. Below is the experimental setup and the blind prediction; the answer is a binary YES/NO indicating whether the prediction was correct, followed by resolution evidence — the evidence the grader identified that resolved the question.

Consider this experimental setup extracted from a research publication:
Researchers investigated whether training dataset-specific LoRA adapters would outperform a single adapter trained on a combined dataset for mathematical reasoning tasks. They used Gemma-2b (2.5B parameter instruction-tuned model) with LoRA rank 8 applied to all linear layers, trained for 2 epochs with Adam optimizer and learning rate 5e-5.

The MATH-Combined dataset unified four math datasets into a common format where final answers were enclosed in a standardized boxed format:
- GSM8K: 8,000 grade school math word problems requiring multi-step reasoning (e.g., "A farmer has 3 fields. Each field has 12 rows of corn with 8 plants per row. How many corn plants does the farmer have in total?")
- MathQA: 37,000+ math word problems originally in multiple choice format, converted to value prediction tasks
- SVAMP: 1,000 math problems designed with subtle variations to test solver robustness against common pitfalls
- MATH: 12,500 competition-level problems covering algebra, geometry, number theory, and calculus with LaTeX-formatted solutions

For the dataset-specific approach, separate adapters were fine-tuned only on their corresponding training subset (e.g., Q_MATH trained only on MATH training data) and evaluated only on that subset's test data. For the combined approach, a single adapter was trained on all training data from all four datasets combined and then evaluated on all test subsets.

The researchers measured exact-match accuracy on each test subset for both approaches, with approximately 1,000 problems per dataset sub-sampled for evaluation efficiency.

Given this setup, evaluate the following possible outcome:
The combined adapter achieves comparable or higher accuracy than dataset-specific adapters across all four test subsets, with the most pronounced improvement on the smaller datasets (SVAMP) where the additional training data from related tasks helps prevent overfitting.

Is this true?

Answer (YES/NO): NO